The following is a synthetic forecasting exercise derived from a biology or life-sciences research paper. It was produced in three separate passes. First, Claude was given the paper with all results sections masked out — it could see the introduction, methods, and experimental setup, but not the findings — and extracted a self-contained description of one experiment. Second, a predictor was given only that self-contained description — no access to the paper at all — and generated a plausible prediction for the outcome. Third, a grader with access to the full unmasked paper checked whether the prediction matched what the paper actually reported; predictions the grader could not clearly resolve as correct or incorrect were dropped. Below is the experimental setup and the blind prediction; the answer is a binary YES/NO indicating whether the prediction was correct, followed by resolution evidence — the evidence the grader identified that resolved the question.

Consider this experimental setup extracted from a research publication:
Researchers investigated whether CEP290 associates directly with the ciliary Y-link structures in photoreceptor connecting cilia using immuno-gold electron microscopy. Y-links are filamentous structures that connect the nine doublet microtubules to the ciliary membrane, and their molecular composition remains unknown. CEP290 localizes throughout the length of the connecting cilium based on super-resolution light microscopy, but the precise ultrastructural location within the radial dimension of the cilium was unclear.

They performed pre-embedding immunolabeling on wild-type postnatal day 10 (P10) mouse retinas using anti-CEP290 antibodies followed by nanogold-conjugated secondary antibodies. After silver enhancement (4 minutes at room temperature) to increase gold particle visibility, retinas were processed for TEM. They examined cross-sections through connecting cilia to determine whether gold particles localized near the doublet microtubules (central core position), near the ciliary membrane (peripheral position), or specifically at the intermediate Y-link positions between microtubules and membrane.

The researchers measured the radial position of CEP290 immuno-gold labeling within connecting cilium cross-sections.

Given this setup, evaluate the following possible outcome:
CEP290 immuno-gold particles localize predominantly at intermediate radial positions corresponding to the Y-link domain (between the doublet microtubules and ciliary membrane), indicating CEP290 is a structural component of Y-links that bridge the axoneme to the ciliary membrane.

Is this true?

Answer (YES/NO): YES